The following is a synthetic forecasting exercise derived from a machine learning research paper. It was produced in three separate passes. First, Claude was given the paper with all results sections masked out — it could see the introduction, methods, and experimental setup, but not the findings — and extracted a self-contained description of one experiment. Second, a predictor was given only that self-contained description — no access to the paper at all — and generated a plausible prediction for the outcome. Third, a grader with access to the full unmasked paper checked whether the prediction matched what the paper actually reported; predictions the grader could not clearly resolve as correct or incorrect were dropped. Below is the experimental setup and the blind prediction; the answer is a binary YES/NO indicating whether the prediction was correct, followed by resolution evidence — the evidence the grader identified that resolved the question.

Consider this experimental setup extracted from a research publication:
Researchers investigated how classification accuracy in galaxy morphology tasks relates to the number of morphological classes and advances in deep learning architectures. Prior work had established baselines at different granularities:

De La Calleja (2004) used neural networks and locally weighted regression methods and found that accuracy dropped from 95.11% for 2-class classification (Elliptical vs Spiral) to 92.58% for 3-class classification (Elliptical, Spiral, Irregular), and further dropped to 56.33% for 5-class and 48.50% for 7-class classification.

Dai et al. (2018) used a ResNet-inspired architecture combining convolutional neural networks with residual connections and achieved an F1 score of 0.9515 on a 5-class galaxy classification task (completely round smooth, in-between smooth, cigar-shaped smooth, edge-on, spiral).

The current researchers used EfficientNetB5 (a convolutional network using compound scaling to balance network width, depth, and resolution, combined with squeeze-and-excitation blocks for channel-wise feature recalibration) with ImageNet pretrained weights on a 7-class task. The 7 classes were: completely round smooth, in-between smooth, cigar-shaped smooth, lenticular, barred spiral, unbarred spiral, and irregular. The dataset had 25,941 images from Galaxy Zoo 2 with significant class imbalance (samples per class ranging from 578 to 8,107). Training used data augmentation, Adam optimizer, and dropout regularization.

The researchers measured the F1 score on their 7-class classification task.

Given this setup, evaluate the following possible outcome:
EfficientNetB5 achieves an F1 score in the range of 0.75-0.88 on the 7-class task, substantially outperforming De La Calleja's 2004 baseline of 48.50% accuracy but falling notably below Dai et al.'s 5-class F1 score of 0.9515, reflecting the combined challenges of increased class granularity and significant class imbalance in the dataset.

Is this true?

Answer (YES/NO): NO